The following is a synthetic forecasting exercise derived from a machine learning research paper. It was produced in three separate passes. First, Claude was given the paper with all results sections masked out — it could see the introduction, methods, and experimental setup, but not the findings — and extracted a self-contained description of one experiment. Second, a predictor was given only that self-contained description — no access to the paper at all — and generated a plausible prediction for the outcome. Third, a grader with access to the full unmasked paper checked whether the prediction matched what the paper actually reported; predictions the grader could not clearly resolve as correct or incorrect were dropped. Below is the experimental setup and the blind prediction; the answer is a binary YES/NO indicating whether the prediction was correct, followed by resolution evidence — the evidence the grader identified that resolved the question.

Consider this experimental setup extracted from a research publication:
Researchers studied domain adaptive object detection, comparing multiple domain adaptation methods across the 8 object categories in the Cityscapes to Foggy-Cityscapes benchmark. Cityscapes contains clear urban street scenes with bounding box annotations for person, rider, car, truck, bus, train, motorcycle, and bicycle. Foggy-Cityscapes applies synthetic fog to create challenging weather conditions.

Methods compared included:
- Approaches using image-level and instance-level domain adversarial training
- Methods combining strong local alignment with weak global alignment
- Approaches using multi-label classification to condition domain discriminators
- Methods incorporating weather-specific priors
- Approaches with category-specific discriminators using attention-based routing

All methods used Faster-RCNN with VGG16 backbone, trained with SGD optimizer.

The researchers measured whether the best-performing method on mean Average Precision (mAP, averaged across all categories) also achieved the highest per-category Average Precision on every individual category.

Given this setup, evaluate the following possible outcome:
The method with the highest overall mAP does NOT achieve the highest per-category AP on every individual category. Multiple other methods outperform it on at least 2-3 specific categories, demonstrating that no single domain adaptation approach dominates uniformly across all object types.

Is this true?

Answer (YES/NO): NO